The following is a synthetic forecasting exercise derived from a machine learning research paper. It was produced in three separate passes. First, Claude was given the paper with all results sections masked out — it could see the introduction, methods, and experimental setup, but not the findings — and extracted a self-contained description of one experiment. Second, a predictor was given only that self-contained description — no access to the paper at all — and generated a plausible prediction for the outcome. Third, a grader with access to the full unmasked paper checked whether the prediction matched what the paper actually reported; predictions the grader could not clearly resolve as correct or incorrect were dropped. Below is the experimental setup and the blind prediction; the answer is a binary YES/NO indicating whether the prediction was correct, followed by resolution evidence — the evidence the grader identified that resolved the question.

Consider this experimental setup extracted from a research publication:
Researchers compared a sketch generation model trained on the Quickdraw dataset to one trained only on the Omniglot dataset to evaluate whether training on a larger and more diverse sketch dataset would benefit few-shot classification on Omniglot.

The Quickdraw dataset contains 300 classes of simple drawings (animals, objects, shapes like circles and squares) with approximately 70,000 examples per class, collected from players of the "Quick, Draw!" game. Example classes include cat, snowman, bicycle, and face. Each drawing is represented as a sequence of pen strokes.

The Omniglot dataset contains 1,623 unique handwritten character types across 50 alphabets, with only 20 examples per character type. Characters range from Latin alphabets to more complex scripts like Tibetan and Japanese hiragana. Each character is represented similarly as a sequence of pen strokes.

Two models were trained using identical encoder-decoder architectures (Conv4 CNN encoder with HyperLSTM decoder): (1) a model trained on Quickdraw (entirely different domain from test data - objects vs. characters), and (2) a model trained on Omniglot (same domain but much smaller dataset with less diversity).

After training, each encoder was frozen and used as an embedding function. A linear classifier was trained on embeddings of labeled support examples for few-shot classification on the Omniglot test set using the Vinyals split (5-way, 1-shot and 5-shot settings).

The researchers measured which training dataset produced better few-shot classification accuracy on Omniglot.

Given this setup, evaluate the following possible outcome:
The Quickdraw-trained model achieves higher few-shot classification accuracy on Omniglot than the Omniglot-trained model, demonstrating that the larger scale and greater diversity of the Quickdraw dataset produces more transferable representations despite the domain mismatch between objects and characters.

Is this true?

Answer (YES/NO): YES